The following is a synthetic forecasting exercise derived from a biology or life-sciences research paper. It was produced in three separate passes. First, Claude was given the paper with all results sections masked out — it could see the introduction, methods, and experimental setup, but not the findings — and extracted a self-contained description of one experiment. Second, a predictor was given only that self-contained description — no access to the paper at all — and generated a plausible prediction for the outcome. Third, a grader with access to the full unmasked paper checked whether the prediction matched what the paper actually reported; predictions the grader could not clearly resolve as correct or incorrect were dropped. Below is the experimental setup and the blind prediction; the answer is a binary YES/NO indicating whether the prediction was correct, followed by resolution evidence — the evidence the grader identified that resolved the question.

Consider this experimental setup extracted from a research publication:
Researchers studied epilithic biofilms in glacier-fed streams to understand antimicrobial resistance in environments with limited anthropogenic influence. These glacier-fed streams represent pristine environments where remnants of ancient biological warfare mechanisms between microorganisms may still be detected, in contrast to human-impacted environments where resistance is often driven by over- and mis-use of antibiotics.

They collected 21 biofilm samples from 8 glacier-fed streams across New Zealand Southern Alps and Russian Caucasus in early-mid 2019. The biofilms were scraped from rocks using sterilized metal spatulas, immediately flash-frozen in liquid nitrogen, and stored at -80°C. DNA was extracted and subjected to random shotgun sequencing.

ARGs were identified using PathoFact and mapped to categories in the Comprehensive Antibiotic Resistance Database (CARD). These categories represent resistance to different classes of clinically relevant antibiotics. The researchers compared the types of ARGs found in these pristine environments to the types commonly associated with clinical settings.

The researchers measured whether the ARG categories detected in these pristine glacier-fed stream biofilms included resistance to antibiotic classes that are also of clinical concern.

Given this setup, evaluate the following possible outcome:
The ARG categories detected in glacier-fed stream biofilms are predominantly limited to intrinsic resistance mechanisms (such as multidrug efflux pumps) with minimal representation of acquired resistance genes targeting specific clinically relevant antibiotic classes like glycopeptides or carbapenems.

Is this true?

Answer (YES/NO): NO